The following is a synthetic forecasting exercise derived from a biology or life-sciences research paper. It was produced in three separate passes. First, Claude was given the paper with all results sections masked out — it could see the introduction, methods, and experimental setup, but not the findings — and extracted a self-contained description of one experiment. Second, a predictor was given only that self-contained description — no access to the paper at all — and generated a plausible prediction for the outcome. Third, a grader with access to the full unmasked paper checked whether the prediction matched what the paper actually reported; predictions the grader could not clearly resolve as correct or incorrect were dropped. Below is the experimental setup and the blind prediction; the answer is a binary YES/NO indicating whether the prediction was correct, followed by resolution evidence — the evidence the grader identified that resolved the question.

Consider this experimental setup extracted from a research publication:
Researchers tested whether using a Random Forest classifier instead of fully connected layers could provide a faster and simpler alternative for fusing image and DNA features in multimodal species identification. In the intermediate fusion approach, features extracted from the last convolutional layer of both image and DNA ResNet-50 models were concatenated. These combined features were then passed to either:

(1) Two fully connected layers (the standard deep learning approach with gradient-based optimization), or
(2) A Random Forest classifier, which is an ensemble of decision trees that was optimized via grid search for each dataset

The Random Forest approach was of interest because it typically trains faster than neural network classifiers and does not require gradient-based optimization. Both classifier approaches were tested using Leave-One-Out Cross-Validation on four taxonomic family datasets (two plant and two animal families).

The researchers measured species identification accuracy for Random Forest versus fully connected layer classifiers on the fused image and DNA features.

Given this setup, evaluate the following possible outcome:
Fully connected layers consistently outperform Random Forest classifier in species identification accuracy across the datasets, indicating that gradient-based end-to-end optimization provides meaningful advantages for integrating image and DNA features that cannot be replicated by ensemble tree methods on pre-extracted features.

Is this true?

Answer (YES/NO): YES